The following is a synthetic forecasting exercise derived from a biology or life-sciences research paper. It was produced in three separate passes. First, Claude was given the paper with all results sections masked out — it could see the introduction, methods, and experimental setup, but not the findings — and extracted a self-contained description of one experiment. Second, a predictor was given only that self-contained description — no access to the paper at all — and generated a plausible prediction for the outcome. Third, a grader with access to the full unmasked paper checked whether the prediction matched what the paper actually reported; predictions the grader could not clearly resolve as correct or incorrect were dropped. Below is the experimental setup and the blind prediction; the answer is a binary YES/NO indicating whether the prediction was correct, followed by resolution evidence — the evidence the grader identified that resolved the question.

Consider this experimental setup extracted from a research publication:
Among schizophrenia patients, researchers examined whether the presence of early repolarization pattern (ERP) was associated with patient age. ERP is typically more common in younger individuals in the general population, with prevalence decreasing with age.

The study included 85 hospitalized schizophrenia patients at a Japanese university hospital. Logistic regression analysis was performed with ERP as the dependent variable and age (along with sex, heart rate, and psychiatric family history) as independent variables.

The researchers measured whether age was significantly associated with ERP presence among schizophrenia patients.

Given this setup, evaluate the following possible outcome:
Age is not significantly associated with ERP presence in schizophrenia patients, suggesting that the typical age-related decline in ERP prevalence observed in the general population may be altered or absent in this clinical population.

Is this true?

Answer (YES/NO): YES